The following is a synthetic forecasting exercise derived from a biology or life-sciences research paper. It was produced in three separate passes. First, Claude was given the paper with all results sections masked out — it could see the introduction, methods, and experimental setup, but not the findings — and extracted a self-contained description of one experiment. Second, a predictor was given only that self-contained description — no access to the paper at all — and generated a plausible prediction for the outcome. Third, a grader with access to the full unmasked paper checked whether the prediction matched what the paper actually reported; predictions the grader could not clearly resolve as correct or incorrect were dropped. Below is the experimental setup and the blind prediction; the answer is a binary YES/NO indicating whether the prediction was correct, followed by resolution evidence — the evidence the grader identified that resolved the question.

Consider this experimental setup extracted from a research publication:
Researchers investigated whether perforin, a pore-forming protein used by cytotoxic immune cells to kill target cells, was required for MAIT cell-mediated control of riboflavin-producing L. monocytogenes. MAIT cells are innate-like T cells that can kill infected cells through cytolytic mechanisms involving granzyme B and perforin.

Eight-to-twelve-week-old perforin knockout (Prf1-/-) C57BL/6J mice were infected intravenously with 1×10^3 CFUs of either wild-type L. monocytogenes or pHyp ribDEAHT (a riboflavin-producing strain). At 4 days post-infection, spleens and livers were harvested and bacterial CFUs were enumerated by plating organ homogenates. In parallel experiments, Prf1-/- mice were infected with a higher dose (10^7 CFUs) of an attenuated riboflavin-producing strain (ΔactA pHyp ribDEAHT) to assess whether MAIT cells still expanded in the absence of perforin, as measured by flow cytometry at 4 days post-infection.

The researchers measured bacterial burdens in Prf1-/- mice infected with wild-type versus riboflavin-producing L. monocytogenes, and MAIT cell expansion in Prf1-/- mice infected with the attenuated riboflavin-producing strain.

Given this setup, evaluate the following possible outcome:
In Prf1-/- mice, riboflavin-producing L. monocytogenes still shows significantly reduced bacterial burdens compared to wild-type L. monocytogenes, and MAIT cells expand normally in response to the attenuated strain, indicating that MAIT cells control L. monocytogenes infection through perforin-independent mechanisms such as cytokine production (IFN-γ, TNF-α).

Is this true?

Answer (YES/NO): NO